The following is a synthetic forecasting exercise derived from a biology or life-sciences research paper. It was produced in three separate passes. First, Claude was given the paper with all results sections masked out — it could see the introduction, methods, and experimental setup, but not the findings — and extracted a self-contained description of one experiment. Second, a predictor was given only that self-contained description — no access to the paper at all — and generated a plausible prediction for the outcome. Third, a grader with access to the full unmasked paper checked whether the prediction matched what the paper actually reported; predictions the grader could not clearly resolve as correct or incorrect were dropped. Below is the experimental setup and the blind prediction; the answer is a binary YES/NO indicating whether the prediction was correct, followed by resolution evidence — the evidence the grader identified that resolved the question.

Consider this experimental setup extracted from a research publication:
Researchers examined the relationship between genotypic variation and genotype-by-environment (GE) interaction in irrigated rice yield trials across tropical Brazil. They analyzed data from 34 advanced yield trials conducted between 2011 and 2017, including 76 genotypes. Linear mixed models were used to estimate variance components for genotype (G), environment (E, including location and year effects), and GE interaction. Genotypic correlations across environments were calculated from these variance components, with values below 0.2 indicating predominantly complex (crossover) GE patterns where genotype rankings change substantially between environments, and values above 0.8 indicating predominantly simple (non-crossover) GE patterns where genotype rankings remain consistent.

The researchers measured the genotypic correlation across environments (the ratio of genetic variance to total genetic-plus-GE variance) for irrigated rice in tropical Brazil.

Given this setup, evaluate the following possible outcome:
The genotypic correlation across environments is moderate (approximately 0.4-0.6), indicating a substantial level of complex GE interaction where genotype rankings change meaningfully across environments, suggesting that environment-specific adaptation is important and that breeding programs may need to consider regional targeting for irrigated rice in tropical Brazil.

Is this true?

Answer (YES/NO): NO